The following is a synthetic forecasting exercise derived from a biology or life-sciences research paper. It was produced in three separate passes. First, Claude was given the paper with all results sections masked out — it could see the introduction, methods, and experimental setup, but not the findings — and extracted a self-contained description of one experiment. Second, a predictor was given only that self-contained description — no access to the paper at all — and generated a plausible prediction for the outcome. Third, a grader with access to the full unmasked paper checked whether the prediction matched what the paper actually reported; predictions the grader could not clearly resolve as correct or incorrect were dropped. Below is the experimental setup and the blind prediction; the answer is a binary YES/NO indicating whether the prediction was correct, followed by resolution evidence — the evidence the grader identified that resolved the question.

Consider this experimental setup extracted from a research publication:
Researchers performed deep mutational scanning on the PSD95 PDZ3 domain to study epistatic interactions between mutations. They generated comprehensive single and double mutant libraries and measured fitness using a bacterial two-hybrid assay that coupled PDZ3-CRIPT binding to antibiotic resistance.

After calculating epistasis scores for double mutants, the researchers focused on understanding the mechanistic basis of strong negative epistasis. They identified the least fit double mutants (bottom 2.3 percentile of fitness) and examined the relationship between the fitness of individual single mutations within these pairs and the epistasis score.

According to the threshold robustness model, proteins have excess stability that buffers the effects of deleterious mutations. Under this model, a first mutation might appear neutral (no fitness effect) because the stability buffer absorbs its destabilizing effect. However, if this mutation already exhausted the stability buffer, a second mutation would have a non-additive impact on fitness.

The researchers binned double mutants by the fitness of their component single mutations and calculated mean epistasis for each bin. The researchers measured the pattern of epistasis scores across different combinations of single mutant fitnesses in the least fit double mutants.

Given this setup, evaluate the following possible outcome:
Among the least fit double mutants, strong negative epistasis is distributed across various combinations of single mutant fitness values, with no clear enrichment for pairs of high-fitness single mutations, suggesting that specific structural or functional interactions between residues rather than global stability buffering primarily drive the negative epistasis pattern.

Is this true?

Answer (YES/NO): NO